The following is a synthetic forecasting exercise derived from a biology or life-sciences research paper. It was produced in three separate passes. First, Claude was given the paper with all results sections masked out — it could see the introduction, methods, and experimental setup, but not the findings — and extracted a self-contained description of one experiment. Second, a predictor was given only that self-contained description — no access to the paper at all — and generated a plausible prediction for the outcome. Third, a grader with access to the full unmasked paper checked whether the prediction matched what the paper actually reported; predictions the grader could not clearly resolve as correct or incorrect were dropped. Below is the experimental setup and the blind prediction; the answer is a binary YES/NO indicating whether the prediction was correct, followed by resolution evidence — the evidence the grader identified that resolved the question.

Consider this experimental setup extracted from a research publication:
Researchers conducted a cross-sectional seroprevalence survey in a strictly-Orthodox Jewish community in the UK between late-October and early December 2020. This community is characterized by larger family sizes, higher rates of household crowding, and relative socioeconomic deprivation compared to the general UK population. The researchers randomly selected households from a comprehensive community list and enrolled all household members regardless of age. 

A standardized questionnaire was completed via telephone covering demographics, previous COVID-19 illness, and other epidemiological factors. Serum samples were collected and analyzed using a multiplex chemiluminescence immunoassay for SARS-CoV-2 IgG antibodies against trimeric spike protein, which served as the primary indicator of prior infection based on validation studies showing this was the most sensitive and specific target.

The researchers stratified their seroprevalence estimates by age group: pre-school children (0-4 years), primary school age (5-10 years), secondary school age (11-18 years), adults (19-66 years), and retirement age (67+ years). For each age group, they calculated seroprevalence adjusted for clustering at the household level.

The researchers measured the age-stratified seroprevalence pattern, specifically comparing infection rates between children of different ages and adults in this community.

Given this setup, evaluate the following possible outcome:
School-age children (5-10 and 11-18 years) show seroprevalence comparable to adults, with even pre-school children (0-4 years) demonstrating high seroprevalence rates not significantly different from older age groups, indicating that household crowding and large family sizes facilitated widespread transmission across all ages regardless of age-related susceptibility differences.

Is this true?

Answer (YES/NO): NO